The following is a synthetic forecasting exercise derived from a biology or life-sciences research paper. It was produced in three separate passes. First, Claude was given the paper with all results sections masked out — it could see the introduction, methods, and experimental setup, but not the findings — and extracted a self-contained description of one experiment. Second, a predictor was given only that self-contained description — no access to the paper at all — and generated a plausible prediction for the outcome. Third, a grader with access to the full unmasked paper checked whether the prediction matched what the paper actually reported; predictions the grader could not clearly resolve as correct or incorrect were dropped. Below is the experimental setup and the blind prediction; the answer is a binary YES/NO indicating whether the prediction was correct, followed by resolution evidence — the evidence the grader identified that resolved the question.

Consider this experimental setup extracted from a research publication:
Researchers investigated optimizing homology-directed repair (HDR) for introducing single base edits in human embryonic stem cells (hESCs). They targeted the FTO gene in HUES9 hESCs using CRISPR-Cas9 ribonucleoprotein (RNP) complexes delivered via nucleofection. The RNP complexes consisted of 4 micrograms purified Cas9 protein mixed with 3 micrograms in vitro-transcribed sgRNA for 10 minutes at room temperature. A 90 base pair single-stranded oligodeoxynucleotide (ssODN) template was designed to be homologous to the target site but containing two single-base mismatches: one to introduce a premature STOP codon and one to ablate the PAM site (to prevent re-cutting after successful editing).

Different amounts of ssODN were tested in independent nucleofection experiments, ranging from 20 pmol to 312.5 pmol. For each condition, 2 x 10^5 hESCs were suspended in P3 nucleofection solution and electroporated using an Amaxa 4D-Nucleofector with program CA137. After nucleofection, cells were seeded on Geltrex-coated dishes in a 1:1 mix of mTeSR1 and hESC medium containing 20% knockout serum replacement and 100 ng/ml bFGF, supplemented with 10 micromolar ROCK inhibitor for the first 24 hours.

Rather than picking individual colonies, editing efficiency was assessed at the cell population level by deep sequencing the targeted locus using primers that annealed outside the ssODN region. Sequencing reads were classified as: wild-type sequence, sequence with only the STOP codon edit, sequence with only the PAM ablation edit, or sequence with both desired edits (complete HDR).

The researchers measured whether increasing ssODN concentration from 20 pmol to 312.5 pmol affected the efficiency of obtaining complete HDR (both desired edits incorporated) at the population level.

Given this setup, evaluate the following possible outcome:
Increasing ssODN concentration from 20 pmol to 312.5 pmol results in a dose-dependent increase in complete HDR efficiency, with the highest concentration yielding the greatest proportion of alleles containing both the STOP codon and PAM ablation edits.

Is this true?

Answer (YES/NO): NO